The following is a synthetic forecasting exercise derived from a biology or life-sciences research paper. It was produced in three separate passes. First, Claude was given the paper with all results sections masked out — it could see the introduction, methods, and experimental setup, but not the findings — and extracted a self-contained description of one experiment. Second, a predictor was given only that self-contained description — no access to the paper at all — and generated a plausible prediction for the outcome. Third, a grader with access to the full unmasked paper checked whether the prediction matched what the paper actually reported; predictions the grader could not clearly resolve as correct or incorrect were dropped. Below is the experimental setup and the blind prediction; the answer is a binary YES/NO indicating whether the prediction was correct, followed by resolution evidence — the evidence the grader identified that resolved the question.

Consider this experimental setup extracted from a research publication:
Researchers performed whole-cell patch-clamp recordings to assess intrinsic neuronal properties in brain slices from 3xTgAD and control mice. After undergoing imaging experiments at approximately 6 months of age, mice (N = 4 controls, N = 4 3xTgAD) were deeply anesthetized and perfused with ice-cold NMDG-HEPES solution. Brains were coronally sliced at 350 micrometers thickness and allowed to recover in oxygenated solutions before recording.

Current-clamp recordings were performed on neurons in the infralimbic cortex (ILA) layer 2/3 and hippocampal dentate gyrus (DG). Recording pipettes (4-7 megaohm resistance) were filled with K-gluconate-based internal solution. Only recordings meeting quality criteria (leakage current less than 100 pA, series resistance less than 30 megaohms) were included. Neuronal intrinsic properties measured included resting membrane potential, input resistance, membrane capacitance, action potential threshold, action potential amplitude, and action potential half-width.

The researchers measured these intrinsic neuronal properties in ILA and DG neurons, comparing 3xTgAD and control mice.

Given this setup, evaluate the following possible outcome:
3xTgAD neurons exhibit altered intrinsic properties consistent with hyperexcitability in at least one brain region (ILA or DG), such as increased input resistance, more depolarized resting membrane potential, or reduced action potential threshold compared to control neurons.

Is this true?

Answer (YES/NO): NO